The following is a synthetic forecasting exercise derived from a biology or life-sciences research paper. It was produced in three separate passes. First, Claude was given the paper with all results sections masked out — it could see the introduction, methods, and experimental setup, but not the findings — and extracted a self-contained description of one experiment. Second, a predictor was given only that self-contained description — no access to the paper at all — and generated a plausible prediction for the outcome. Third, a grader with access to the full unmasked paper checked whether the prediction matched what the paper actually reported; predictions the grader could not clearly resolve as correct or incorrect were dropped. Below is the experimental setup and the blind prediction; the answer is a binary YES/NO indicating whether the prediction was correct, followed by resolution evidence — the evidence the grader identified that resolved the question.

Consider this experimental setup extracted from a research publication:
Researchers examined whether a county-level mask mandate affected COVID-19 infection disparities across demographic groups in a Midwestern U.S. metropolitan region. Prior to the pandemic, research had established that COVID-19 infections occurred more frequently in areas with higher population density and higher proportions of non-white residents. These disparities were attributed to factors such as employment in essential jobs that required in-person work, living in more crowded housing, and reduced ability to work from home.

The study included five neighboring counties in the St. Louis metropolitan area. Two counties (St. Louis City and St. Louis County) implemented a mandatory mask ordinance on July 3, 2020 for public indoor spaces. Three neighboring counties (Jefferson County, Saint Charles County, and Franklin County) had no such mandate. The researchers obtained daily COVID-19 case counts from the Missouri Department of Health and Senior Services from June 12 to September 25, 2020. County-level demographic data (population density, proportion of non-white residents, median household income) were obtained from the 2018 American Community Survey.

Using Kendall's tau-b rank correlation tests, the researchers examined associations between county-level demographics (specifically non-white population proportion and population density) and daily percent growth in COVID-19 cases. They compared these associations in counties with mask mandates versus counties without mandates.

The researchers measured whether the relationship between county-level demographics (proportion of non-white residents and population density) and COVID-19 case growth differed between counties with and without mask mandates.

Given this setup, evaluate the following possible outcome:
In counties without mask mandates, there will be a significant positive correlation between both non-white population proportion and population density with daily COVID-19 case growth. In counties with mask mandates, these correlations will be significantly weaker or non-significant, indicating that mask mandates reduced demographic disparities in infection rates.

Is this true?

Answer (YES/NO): NO